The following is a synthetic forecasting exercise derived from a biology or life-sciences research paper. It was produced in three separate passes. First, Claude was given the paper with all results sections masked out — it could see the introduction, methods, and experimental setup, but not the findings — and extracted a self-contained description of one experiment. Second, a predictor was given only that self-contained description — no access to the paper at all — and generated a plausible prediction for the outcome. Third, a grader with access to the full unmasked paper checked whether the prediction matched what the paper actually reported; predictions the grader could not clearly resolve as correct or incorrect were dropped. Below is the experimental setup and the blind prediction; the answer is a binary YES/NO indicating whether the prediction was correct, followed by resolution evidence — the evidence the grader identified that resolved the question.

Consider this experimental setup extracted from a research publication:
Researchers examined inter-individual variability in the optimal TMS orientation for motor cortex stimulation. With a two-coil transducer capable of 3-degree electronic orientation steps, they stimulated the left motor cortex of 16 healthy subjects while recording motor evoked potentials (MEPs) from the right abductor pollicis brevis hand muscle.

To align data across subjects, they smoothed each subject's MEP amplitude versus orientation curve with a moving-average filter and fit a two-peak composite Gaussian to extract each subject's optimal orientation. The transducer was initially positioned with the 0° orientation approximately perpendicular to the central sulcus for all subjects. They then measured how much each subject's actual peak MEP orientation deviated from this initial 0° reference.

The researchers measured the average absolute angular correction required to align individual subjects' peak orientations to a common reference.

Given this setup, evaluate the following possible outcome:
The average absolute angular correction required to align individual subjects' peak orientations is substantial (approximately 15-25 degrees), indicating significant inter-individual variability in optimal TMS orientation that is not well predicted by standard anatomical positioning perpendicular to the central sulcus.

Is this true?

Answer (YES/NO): NO